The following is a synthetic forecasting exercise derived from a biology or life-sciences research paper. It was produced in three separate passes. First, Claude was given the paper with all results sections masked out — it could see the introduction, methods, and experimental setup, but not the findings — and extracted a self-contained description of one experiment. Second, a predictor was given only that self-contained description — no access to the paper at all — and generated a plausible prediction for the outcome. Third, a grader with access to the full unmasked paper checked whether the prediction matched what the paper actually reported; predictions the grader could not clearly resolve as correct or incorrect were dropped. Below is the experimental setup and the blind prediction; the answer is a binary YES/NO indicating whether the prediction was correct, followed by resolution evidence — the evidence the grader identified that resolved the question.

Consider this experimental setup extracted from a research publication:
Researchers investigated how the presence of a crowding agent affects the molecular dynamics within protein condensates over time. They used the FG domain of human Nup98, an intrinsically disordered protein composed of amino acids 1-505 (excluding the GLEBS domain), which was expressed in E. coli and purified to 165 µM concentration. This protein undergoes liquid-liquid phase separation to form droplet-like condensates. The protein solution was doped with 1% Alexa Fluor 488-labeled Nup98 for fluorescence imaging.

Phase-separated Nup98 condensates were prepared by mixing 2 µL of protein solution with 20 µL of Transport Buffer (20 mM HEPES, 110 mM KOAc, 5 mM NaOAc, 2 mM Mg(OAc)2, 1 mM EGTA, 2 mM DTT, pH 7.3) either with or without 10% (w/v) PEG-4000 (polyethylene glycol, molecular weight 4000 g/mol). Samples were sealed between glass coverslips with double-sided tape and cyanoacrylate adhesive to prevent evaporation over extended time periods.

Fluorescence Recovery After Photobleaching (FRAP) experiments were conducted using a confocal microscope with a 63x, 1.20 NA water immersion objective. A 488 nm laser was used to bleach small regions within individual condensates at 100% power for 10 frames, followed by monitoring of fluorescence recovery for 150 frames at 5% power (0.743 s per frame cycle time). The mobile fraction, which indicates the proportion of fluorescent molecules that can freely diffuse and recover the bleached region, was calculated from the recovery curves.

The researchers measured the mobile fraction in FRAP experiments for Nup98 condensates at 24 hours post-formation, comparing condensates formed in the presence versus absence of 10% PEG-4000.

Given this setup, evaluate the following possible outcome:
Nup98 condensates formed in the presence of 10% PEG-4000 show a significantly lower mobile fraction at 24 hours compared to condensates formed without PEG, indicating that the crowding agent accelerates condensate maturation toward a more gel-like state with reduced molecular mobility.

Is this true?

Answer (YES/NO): YES